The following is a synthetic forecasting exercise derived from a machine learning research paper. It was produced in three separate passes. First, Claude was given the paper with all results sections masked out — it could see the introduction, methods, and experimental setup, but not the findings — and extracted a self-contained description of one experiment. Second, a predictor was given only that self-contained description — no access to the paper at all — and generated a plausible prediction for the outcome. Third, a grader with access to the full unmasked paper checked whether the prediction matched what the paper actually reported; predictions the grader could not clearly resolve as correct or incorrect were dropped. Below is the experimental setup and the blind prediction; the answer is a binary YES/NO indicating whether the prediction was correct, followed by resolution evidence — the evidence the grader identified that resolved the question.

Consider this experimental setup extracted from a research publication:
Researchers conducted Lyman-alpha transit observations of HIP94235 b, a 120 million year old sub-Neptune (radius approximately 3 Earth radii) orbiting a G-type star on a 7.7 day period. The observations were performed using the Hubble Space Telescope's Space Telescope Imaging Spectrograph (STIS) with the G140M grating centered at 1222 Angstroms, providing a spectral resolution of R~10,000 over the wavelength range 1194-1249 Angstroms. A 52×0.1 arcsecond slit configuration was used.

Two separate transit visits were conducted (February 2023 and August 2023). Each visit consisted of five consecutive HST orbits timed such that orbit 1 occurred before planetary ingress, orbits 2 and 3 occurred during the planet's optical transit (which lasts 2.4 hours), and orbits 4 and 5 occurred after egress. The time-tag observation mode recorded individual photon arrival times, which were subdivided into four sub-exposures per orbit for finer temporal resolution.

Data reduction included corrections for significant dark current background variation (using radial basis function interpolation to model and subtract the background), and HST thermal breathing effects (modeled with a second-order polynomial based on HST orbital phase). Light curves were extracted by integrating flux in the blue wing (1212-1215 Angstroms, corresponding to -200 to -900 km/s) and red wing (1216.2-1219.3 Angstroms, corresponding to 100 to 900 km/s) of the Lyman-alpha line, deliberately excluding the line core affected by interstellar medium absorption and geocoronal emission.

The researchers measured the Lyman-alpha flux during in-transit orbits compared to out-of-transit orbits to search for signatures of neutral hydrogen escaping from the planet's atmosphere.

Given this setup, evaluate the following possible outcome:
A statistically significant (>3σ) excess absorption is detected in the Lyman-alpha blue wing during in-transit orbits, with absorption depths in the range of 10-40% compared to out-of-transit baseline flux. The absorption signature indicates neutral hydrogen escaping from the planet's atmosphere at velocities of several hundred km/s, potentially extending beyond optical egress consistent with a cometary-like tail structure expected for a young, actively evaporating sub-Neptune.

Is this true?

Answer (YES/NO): NO